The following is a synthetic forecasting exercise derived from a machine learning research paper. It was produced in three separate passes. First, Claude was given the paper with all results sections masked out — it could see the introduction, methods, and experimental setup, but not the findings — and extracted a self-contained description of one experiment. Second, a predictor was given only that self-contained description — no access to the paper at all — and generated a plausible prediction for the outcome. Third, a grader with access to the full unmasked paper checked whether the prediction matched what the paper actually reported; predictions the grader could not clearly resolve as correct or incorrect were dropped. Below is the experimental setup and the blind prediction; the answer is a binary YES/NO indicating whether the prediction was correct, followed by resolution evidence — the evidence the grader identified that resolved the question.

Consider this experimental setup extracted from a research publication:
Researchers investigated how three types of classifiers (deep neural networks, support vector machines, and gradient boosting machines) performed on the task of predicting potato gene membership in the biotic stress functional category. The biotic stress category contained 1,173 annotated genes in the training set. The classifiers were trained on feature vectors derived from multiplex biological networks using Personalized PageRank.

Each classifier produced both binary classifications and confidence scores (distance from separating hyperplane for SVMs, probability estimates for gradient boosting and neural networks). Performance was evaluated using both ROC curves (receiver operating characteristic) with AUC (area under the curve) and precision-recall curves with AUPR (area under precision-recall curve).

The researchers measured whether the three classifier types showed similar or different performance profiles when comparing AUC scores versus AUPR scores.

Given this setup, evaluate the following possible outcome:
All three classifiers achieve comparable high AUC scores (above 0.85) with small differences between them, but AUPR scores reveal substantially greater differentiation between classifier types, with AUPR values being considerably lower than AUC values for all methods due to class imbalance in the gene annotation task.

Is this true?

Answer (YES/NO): YES